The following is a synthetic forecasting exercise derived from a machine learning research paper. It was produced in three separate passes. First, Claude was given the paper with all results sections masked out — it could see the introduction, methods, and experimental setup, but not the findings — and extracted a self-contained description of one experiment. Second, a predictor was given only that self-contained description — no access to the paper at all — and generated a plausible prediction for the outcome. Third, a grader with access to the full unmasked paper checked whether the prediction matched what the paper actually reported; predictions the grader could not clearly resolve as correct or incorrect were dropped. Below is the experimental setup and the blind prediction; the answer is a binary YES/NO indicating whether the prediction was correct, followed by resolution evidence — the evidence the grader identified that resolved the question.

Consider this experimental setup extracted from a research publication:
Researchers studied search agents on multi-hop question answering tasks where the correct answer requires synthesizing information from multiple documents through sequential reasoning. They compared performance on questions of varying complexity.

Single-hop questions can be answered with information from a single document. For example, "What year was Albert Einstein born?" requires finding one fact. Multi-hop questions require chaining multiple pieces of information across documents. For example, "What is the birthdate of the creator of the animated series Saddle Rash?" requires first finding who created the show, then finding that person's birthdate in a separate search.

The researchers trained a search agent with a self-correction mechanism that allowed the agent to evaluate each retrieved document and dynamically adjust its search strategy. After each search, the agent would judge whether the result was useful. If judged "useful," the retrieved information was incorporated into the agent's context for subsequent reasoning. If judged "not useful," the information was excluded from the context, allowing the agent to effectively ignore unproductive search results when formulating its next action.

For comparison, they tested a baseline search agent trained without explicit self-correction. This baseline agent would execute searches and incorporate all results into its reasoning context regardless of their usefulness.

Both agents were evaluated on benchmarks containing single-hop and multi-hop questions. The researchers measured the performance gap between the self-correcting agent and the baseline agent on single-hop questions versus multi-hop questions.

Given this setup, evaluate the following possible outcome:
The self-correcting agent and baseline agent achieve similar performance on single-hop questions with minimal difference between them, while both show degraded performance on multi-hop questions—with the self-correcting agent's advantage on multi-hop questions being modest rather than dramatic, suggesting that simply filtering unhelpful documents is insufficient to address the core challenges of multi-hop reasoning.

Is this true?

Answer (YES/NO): NO